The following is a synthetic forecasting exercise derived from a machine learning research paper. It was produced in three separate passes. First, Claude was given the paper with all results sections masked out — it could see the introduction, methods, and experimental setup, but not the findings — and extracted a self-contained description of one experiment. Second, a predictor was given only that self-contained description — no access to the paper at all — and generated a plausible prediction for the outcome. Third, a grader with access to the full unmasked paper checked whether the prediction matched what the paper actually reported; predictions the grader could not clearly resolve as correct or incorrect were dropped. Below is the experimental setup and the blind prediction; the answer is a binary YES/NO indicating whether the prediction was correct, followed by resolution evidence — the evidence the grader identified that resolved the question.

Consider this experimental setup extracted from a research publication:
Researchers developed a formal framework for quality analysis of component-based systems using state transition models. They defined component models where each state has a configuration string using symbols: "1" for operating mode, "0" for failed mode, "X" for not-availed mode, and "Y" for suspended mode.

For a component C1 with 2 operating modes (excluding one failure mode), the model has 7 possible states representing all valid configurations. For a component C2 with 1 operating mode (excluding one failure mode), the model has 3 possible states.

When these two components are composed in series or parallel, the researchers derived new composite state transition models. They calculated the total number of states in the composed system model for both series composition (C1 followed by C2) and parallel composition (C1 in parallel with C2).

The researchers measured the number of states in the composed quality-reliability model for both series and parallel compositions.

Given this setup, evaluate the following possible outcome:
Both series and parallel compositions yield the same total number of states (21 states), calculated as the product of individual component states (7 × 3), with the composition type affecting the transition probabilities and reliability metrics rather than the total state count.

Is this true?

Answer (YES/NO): YES